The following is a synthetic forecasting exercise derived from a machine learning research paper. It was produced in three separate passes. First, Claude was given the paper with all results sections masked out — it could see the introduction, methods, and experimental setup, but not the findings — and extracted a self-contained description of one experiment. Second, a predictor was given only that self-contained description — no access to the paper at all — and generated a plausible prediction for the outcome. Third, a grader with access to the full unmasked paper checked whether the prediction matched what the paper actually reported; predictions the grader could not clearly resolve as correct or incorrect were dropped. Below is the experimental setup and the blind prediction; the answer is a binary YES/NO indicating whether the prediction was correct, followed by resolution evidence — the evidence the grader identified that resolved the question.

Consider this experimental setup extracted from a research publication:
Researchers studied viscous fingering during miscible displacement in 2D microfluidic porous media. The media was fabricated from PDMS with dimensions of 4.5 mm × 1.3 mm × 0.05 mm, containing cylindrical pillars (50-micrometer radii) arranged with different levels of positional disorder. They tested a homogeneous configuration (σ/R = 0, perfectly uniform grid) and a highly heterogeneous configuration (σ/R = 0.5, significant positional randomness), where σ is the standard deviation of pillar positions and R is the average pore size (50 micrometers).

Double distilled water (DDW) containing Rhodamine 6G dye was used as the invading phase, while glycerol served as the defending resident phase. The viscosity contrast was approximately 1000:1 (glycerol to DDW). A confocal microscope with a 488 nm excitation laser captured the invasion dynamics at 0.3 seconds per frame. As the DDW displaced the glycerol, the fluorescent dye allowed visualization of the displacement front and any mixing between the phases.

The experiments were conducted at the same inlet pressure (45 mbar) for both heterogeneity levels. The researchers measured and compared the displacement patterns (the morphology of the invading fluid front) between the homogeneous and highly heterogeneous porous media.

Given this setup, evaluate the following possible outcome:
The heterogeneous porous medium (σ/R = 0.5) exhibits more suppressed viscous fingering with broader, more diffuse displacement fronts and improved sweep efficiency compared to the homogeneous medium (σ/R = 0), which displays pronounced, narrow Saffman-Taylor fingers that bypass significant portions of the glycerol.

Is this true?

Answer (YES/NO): NO